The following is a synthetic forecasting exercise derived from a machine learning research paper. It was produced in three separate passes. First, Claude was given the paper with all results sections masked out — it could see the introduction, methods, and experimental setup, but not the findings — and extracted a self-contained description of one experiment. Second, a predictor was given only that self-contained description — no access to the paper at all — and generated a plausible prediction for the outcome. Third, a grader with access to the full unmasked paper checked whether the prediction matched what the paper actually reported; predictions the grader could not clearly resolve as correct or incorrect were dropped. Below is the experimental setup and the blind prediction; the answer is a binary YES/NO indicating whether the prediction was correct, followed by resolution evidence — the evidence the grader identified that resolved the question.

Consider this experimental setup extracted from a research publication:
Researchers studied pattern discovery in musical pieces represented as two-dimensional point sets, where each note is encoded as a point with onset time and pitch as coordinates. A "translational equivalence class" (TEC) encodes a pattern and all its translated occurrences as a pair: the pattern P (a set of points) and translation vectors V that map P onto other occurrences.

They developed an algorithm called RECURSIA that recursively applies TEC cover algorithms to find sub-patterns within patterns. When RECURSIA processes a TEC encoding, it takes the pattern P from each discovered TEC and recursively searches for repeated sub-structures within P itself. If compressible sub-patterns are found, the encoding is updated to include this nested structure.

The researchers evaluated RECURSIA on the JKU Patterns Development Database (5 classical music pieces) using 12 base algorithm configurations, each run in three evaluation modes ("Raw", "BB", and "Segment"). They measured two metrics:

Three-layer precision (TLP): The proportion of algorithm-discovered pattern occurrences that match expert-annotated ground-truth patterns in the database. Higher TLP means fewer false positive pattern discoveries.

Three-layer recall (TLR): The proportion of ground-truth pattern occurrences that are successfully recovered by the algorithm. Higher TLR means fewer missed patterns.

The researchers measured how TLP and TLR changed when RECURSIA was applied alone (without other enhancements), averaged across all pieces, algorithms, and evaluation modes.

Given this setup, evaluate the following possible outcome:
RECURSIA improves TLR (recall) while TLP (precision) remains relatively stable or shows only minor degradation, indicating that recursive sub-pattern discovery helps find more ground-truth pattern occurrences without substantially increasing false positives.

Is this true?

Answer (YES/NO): NO